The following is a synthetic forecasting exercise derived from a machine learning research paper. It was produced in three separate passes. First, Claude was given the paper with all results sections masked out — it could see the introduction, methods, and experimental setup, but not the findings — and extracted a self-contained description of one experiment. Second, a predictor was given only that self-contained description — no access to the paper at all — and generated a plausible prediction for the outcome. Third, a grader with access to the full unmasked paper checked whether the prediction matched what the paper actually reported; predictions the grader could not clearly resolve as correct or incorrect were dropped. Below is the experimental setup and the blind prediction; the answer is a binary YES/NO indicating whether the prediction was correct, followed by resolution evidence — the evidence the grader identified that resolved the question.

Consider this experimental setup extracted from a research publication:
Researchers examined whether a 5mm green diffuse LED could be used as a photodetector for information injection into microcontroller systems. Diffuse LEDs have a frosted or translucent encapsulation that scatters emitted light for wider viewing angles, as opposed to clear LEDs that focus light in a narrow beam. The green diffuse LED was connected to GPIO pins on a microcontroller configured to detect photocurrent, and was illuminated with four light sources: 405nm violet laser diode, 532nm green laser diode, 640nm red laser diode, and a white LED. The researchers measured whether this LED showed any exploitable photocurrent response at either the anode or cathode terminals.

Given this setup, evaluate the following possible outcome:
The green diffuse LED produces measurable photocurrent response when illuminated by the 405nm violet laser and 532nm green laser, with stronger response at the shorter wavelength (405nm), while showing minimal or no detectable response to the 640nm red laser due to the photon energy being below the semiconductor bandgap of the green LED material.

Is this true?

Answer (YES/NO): NO